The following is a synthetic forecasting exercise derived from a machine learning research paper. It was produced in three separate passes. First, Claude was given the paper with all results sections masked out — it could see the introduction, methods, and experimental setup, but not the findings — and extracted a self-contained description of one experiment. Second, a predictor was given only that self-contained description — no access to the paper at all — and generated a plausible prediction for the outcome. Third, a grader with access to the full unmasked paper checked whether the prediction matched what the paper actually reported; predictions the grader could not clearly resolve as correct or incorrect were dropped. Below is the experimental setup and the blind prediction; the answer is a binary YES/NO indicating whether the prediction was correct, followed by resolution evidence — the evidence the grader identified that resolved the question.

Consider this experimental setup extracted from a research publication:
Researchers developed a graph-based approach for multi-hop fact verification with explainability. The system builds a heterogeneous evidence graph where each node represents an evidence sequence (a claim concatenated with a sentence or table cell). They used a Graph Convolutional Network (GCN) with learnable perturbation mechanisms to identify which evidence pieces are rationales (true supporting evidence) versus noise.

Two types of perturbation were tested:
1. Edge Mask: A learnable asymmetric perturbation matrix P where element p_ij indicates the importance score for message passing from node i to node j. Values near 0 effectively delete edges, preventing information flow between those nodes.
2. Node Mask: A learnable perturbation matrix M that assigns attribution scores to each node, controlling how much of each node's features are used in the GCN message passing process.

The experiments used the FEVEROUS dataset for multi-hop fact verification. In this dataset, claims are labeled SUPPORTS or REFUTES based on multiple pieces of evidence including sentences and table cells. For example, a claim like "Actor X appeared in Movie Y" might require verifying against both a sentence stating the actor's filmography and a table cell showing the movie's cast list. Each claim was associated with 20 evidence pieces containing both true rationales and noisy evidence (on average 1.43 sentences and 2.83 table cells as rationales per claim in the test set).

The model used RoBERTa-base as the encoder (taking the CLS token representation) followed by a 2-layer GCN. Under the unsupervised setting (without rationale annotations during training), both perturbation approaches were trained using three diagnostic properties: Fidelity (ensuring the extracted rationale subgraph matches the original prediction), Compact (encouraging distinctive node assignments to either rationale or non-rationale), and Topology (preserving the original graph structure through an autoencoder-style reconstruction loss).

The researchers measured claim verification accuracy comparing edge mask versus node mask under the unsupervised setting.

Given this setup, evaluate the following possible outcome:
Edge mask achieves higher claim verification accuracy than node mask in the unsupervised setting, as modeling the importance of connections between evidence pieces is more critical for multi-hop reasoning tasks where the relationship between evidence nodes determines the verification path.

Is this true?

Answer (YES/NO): YES